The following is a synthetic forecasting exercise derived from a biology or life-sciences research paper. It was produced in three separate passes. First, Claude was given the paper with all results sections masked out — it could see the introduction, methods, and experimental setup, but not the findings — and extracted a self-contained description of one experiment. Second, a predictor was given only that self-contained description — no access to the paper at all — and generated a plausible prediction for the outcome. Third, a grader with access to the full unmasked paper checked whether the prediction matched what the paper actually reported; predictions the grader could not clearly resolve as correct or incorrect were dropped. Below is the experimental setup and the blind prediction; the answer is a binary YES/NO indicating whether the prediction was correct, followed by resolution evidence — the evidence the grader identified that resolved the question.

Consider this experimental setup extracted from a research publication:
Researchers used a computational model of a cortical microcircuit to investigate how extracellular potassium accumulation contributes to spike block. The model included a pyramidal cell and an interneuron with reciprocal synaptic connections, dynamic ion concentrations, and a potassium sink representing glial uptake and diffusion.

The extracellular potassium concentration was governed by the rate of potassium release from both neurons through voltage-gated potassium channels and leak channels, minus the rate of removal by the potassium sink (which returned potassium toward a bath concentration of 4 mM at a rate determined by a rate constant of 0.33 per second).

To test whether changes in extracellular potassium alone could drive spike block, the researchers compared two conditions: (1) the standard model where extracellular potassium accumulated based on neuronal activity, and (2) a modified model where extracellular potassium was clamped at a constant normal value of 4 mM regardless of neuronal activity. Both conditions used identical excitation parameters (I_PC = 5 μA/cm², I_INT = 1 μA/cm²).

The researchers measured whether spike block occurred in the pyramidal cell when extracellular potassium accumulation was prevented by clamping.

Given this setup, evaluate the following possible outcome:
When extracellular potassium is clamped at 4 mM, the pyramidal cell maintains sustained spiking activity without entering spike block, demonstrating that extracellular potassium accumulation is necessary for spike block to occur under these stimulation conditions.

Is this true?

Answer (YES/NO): YES